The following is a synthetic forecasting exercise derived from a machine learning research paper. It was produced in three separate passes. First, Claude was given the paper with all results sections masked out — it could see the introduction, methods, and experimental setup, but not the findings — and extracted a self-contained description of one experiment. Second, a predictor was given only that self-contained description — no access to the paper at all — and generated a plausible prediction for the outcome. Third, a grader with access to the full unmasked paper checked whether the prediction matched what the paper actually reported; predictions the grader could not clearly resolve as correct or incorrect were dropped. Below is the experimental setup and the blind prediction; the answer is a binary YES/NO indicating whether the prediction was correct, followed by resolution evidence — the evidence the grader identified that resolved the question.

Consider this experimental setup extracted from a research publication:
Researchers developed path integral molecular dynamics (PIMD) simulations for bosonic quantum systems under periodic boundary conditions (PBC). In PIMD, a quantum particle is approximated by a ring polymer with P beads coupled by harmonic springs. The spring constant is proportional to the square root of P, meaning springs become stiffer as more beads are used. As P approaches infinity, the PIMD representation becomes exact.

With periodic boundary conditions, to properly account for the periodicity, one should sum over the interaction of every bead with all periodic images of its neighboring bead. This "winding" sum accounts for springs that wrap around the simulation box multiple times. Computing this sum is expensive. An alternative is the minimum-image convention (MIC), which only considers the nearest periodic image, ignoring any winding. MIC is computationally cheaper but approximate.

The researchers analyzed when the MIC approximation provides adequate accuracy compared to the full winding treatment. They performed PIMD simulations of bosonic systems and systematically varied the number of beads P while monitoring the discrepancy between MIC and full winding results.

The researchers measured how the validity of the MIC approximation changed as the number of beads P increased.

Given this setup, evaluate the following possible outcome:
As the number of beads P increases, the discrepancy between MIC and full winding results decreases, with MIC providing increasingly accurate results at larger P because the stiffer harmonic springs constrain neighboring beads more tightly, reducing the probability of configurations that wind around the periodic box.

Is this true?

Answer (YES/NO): YES